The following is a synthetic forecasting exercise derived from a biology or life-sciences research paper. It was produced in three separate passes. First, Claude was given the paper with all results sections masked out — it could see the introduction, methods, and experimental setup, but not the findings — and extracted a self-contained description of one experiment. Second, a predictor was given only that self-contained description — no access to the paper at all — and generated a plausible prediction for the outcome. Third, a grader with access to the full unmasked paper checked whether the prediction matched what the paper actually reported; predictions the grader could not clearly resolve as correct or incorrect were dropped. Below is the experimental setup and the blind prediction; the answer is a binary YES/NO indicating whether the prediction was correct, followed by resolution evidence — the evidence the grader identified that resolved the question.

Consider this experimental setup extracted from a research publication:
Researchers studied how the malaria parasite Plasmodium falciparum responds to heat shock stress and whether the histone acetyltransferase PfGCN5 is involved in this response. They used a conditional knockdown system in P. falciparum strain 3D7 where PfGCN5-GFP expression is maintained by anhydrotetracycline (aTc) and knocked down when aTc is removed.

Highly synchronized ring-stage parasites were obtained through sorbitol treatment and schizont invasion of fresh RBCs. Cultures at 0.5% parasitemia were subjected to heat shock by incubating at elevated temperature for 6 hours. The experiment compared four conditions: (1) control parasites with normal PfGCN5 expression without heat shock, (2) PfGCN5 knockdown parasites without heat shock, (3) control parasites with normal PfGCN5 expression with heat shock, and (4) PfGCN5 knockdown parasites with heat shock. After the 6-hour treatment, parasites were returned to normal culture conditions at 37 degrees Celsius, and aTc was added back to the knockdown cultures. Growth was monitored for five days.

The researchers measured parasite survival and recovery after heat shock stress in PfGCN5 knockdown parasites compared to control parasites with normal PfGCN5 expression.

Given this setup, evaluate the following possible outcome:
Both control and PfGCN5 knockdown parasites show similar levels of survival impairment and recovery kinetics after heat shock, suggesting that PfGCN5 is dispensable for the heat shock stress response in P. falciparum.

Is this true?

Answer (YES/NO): NO